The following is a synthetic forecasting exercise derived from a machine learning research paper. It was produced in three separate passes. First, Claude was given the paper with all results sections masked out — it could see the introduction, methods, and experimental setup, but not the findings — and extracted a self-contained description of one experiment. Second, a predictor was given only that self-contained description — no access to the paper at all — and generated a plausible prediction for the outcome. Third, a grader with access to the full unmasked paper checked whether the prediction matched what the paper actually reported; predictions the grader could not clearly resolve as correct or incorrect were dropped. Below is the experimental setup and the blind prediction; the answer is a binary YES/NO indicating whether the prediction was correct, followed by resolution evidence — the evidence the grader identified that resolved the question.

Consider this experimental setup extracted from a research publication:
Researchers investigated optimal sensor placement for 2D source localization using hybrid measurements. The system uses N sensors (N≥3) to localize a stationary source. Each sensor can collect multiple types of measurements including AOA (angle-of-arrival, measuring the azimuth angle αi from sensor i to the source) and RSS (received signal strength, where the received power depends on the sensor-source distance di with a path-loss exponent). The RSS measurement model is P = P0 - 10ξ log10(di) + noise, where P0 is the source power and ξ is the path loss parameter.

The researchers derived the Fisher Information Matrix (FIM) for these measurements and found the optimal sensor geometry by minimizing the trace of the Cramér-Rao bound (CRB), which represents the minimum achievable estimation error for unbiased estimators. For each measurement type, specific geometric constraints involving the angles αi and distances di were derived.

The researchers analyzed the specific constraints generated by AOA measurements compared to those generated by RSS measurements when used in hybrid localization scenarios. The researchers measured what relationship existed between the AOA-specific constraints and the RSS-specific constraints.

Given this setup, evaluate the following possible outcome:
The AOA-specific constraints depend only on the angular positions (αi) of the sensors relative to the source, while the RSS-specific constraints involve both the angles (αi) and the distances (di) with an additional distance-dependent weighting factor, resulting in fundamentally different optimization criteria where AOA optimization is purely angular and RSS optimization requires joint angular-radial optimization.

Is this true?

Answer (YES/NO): NO